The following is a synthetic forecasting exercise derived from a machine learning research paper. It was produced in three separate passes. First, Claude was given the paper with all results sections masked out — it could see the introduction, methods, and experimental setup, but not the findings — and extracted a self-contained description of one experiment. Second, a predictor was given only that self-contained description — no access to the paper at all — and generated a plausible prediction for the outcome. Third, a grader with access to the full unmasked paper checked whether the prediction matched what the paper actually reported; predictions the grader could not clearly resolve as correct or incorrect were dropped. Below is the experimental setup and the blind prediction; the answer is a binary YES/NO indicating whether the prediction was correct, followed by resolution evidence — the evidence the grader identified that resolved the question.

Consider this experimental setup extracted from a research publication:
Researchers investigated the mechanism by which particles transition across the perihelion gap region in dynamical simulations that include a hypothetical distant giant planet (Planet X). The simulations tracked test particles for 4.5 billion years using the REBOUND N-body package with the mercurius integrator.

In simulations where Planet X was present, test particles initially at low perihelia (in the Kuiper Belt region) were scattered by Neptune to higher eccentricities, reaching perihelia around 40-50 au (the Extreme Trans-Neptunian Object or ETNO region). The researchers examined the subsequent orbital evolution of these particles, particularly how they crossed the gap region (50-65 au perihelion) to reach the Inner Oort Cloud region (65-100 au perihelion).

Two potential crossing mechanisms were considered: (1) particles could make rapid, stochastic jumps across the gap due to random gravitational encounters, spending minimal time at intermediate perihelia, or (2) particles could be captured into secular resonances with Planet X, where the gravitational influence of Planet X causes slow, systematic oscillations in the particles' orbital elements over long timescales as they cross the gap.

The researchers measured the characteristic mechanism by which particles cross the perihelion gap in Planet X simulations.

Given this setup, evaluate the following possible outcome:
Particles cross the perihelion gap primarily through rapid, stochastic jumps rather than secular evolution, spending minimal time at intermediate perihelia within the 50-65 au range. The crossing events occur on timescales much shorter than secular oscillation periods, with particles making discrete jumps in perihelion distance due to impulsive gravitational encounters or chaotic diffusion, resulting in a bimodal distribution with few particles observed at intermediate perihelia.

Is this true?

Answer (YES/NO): NO